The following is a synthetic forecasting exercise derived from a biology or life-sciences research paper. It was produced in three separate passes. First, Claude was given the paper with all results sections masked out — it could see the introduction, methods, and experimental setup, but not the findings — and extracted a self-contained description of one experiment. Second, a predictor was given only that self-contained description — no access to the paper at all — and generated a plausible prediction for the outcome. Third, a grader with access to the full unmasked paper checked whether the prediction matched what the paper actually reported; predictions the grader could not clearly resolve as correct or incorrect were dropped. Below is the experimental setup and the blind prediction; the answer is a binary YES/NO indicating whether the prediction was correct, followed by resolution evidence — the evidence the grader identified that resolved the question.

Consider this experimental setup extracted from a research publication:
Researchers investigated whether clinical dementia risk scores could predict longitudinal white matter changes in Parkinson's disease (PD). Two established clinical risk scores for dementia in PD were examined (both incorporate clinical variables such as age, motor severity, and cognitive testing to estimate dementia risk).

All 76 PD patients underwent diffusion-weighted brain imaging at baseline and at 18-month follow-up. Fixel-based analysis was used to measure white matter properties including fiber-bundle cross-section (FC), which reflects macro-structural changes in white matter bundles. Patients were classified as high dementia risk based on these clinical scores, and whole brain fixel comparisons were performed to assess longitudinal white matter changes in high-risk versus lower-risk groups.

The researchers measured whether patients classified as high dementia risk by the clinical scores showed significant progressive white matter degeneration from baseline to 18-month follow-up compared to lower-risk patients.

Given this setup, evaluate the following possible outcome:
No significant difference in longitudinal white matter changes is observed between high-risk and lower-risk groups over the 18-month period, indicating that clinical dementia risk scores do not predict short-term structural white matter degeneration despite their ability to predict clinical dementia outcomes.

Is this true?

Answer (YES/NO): YES